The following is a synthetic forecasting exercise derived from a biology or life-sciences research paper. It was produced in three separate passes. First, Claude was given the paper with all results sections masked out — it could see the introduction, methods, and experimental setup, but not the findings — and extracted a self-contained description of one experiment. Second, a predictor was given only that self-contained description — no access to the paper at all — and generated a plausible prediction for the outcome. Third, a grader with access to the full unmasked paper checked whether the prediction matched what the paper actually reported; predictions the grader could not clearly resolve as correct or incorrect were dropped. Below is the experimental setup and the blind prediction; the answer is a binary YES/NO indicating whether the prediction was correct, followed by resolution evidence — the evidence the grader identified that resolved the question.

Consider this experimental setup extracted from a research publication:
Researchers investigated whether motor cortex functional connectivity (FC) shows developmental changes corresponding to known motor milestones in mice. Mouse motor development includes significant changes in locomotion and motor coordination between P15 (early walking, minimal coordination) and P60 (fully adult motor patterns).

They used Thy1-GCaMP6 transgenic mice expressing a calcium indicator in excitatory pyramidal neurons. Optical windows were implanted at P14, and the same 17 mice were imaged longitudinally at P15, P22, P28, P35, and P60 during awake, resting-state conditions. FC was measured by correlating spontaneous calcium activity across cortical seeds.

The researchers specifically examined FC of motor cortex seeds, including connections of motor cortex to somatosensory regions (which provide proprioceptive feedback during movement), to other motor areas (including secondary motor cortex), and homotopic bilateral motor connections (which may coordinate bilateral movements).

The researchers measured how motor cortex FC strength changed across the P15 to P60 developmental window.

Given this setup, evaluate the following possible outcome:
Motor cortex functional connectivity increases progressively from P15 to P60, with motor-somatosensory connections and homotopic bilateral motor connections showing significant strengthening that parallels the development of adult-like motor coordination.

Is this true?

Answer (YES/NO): NO